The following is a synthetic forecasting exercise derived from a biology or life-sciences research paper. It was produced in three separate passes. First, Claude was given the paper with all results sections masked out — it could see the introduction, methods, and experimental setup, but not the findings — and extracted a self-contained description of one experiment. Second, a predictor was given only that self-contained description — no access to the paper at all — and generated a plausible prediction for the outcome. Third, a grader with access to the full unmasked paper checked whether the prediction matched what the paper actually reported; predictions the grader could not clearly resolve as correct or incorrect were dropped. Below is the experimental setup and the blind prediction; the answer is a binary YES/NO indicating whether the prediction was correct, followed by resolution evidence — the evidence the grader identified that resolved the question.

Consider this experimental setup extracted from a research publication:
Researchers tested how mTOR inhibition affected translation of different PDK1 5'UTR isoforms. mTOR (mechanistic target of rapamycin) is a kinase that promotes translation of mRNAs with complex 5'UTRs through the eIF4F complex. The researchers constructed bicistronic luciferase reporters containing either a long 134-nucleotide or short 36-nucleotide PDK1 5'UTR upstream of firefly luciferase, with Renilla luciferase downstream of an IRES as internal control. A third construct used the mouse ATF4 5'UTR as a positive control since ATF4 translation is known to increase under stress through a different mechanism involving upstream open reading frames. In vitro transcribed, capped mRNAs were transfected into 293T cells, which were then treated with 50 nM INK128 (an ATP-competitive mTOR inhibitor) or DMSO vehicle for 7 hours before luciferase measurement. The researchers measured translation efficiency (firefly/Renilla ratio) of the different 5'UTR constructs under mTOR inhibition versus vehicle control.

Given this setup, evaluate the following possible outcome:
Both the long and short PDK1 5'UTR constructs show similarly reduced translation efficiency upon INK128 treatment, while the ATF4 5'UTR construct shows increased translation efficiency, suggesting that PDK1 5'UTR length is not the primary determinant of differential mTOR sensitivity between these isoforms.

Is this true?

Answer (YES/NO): NO